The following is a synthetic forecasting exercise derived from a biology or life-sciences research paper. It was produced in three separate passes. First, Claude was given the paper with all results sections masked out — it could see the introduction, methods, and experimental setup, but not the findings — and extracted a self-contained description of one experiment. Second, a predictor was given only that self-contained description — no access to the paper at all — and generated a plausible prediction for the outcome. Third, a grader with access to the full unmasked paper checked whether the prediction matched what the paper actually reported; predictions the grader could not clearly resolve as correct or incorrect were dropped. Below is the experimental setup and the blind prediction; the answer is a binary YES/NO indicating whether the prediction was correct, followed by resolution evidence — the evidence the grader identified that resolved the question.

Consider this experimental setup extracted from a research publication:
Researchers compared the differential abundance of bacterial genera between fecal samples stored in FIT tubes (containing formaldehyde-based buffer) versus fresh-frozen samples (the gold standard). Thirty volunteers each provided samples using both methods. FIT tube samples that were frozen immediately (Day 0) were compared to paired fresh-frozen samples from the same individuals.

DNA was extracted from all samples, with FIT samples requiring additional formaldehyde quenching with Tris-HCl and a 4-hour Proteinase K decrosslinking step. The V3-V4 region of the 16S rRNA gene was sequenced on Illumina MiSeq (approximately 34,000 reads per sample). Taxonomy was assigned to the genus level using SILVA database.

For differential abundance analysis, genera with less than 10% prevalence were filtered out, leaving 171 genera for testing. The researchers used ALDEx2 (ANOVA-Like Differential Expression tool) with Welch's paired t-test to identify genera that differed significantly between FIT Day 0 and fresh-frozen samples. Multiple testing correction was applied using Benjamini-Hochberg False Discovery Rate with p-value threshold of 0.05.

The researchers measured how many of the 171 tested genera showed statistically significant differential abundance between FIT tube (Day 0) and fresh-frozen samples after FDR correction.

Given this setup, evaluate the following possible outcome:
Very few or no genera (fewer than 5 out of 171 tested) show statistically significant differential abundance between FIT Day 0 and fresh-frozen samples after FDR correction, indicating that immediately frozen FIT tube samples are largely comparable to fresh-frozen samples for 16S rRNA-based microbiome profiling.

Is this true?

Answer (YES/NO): NO